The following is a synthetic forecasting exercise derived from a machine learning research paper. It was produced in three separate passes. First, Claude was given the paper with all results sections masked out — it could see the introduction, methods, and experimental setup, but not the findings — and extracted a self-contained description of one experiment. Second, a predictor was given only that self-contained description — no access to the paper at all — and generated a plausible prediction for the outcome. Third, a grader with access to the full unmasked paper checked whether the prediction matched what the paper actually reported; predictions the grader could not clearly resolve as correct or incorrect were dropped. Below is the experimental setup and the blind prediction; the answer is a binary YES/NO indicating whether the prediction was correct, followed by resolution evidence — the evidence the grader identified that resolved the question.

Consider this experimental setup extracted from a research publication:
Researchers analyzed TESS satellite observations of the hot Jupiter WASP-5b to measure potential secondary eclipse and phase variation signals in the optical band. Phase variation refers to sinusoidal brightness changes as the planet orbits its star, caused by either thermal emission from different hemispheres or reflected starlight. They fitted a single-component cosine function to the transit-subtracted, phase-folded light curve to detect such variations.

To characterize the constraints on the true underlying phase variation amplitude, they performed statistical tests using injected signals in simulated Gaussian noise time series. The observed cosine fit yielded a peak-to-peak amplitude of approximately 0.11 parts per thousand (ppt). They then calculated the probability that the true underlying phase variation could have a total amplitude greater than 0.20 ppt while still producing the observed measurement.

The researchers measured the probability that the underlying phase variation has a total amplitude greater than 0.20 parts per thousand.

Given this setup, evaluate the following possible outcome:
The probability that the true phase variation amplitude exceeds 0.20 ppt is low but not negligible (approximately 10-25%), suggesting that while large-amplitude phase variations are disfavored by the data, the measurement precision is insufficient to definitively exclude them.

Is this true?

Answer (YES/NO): NO